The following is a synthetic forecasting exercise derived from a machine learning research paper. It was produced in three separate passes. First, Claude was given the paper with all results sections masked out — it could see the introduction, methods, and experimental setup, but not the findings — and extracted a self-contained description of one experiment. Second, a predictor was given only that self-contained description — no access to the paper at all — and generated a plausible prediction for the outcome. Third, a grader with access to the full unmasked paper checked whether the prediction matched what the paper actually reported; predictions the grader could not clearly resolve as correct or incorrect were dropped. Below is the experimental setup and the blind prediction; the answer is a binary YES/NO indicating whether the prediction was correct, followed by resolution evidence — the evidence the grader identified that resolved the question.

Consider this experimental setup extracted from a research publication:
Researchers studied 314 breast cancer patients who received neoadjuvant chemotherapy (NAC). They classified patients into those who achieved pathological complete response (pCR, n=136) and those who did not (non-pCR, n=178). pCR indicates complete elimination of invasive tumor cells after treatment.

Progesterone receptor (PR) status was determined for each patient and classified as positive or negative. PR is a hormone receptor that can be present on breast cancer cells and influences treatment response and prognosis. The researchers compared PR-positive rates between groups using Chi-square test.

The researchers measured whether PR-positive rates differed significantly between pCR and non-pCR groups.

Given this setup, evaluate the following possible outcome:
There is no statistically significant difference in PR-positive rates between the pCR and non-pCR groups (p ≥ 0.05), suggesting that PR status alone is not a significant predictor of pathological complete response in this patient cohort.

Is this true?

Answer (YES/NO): NO